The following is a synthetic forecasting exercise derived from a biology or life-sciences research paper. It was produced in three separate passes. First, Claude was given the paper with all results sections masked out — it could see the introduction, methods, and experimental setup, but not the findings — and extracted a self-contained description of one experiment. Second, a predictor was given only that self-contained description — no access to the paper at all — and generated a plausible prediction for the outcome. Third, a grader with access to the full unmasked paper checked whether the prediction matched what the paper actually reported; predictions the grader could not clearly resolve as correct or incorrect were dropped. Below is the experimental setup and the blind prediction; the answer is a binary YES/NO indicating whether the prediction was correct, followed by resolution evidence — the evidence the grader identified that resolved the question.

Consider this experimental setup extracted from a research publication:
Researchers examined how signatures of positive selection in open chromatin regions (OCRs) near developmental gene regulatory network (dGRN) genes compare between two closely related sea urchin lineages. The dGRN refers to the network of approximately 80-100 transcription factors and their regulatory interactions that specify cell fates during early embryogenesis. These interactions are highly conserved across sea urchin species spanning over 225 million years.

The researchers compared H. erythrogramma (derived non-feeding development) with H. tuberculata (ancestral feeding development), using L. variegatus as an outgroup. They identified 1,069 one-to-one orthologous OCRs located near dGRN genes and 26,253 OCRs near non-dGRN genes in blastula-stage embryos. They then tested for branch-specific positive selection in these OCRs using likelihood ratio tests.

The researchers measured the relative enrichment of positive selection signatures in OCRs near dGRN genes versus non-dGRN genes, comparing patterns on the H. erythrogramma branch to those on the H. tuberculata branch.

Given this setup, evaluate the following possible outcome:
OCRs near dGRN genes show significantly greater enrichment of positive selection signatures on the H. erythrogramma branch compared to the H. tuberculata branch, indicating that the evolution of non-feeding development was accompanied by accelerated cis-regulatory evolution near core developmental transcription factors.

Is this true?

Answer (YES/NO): YES